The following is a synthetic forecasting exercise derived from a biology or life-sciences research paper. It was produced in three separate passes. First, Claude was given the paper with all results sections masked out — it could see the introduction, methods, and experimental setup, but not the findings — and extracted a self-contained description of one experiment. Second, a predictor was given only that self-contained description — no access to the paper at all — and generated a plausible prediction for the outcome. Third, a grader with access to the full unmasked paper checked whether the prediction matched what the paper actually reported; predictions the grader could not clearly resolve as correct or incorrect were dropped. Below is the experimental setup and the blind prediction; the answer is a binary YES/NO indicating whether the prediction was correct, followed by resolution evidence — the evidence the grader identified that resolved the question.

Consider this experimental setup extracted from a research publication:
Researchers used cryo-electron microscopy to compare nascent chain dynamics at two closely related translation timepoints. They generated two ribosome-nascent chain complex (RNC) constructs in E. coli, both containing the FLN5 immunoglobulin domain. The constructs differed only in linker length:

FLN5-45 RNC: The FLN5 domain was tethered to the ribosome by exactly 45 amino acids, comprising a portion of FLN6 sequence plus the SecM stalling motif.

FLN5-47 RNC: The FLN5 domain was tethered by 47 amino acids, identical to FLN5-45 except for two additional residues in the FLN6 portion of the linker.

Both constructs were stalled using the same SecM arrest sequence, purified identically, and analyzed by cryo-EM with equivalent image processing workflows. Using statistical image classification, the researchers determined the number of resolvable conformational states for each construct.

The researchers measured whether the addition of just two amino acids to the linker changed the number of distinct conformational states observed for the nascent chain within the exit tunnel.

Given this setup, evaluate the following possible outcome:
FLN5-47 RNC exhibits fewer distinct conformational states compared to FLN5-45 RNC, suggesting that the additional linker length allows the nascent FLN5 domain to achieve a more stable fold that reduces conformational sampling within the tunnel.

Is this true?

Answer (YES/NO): NO